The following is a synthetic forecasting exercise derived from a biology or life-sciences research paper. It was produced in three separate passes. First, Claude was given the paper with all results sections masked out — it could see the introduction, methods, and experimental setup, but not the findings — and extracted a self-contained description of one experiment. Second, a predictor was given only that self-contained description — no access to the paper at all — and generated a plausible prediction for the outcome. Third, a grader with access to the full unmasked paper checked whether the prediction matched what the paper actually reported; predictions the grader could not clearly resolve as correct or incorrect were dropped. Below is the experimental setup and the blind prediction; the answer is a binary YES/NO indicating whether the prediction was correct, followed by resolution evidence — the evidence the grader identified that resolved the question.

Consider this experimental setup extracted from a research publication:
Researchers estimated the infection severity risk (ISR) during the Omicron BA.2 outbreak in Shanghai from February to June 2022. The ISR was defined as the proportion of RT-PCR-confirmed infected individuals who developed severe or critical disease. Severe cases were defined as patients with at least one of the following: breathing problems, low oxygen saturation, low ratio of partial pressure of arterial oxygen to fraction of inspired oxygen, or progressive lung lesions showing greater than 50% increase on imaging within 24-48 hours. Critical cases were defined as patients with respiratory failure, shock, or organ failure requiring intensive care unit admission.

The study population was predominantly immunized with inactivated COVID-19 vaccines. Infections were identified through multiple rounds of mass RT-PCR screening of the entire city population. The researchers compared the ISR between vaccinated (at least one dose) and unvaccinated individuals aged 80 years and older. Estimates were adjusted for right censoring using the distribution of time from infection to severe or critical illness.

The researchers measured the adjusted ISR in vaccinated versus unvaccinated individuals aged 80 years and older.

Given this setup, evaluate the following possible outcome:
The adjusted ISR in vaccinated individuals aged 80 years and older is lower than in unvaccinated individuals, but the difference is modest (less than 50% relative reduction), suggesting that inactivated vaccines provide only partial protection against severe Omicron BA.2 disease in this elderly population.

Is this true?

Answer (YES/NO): NO